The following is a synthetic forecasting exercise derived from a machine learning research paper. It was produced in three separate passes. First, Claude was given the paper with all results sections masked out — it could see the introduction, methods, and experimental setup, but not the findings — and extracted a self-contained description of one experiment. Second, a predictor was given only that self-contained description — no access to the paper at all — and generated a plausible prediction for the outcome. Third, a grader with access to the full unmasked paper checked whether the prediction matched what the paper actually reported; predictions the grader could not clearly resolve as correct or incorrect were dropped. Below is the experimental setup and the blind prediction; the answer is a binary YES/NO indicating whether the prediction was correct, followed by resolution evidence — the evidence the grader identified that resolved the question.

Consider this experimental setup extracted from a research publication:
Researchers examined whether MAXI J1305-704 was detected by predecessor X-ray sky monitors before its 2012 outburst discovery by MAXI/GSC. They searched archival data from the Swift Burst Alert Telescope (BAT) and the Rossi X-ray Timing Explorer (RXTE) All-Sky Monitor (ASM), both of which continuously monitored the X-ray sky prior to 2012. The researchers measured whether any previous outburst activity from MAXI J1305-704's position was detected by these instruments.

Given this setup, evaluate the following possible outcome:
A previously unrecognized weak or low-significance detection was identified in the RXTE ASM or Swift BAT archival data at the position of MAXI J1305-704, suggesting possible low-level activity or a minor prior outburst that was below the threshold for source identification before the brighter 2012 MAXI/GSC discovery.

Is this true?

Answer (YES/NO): NO